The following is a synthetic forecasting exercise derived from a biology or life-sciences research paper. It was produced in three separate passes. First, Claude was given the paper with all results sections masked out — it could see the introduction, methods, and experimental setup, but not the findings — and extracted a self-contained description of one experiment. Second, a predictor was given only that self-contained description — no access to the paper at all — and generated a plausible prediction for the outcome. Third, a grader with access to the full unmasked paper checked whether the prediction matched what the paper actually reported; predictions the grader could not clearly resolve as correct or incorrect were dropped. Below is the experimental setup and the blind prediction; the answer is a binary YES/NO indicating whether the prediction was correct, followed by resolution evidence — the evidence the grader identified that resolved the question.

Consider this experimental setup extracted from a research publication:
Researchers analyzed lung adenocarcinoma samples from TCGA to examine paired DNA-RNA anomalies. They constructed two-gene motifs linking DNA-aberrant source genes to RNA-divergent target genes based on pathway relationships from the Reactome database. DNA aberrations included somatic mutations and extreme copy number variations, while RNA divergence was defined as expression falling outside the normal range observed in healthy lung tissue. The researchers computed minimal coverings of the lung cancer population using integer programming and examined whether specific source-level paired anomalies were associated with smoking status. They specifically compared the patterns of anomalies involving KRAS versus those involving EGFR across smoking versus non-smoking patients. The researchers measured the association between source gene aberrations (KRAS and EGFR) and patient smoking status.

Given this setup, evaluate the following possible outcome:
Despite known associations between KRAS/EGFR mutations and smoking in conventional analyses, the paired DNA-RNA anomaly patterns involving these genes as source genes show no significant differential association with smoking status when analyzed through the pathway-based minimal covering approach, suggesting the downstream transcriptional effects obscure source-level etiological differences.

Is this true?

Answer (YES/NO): NO